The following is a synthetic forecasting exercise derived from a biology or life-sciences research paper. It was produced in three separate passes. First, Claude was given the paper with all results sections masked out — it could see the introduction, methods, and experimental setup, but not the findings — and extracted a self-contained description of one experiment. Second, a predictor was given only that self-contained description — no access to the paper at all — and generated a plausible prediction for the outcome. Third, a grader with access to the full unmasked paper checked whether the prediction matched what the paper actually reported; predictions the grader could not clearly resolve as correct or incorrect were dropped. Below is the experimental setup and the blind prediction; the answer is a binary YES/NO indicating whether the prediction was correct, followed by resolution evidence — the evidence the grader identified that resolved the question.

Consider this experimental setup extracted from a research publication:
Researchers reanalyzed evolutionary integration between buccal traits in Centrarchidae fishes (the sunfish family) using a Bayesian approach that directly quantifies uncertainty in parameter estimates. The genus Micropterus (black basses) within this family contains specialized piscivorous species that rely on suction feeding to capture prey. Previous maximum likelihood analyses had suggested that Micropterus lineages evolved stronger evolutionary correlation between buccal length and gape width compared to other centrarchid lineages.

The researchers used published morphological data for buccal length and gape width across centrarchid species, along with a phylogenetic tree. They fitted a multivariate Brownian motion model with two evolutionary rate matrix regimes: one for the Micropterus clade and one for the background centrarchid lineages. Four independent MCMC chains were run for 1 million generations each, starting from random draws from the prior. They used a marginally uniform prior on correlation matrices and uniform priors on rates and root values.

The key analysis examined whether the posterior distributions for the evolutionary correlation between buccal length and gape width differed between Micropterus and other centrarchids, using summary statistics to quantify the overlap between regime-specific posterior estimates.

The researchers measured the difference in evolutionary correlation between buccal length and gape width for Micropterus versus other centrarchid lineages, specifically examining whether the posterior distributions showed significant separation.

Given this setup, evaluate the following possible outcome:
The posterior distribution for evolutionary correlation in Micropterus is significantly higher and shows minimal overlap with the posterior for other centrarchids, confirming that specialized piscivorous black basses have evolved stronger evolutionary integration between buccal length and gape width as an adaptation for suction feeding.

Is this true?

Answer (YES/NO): NO